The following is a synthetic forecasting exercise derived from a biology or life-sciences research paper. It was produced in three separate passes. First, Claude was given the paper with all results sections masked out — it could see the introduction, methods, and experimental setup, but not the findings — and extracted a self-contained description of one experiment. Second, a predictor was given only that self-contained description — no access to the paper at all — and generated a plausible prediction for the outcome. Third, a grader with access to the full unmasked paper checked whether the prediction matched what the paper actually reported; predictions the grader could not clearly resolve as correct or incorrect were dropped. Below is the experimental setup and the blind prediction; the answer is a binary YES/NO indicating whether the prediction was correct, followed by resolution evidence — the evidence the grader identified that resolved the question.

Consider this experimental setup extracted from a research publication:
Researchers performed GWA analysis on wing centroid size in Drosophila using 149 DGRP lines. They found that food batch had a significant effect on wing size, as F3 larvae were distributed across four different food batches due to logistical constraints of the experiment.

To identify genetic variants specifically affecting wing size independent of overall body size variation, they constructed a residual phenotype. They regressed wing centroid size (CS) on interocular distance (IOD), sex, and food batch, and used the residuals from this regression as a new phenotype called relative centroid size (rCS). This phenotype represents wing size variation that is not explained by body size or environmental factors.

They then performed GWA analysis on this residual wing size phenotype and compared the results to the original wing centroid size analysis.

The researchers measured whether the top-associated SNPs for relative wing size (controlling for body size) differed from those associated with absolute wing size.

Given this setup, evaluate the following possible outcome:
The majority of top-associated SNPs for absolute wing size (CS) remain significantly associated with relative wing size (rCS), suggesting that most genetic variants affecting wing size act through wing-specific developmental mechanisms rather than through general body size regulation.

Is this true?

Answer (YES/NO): NO